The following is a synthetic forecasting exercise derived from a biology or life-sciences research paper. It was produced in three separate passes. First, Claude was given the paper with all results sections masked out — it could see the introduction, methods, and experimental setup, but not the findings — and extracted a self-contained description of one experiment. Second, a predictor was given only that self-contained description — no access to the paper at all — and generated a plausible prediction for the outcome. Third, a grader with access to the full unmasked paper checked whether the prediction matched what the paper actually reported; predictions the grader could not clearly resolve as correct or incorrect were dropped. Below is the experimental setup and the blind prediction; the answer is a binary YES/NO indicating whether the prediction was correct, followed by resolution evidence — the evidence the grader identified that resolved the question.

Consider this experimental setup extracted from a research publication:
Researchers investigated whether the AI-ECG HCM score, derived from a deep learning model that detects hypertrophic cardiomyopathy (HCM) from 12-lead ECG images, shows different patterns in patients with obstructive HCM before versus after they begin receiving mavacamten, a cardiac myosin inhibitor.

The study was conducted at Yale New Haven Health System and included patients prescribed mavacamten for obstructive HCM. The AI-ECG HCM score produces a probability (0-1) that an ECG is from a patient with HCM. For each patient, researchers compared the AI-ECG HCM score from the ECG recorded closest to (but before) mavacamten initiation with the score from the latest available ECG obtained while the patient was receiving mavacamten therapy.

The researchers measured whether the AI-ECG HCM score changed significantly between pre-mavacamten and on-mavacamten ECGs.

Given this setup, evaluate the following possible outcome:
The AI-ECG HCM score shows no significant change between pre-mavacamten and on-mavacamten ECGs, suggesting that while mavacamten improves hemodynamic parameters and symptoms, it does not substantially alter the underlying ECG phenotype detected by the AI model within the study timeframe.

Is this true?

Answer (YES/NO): NO